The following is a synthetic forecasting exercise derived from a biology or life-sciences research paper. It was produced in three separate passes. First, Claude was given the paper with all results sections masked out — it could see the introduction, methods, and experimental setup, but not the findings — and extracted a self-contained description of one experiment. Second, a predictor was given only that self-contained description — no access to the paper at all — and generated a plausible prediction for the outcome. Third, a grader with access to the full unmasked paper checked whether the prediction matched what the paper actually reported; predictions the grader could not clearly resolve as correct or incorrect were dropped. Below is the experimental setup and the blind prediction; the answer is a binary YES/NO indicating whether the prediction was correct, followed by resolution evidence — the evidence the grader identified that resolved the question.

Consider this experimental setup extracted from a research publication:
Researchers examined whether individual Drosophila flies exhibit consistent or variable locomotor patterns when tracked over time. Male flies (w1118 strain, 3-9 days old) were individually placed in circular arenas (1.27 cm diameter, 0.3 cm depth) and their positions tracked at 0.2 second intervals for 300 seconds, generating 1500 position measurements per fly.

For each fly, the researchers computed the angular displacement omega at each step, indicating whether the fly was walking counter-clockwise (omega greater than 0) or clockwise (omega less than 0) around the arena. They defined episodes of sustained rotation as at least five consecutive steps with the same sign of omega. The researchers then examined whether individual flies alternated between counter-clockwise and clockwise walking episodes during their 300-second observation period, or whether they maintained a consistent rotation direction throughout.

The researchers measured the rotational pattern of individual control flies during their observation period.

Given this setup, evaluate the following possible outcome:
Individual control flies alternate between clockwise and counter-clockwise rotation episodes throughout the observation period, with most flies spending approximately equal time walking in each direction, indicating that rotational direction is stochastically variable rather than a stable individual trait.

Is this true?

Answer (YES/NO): YES